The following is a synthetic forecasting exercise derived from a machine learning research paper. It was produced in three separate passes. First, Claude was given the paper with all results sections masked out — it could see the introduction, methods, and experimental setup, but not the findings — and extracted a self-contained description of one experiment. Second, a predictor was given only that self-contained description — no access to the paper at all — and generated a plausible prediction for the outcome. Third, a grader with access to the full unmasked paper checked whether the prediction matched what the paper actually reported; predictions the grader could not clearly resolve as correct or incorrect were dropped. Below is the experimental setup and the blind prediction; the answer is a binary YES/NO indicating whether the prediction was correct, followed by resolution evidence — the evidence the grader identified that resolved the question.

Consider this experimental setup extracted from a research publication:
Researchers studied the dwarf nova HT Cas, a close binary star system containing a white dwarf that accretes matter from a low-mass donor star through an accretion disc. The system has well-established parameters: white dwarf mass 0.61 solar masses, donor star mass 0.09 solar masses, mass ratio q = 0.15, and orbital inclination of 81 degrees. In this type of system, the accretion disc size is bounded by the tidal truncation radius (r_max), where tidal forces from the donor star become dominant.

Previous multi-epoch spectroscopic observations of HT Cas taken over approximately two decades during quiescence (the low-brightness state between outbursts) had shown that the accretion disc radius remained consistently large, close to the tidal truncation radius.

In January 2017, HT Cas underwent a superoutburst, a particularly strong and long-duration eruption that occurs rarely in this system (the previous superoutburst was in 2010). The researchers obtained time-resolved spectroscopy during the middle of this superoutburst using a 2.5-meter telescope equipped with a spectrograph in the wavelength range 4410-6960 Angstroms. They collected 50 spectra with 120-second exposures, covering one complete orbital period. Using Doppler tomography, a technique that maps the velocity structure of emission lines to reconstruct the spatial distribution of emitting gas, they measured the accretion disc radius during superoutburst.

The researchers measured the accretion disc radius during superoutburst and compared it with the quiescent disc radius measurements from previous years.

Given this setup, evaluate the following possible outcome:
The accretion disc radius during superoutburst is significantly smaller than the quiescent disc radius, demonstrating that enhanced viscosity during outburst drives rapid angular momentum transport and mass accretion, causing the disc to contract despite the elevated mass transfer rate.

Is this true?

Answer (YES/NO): NO